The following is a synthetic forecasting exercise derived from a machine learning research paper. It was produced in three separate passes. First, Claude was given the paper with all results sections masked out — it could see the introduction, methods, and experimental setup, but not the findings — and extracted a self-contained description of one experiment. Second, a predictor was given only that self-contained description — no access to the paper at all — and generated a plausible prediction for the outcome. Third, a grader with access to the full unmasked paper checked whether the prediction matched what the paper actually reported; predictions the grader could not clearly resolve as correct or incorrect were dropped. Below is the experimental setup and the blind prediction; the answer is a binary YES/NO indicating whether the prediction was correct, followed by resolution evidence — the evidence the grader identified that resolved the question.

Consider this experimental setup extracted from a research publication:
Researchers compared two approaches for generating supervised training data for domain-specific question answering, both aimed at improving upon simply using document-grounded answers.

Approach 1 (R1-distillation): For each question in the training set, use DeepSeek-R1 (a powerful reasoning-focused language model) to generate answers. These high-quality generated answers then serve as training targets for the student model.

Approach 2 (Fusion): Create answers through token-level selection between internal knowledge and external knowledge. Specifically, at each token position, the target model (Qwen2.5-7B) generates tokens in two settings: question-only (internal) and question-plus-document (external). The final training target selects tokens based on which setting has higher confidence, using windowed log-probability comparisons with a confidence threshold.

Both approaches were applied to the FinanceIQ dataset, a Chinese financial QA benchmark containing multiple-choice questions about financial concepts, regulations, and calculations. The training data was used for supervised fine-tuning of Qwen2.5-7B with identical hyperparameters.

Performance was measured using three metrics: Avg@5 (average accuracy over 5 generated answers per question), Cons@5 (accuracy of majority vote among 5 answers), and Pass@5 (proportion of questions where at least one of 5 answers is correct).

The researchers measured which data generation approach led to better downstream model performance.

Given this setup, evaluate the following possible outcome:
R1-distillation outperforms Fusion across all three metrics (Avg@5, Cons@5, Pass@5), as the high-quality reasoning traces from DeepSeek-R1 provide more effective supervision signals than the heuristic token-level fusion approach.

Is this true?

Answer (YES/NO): NO